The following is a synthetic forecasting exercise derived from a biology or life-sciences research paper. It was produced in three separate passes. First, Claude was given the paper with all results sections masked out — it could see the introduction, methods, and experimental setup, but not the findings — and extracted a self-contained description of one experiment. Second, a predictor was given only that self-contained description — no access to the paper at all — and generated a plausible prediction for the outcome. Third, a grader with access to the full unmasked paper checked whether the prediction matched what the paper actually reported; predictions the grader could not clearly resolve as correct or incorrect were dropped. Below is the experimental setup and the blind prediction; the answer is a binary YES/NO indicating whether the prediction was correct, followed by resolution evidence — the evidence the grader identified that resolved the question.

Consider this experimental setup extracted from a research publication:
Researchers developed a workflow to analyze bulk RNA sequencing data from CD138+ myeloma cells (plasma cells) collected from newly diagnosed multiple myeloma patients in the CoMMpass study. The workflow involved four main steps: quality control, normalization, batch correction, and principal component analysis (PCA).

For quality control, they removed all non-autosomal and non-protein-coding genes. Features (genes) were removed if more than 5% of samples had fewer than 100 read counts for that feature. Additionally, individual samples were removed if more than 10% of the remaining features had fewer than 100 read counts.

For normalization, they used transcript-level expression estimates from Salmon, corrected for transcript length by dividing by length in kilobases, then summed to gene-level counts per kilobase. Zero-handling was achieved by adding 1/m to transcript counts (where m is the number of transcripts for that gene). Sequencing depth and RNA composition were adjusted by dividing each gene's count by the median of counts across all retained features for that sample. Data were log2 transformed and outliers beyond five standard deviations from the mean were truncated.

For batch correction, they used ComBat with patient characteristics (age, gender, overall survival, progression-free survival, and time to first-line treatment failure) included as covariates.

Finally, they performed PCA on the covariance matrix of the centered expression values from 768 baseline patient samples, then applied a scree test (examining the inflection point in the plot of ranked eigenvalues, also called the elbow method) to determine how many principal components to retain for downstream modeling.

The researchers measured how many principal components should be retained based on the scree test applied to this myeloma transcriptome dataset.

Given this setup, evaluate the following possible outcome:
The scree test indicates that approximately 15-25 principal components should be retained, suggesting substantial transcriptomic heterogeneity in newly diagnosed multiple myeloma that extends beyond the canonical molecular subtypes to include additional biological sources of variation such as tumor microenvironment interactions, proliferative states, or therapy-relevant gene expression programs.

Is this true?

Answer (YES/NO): NO